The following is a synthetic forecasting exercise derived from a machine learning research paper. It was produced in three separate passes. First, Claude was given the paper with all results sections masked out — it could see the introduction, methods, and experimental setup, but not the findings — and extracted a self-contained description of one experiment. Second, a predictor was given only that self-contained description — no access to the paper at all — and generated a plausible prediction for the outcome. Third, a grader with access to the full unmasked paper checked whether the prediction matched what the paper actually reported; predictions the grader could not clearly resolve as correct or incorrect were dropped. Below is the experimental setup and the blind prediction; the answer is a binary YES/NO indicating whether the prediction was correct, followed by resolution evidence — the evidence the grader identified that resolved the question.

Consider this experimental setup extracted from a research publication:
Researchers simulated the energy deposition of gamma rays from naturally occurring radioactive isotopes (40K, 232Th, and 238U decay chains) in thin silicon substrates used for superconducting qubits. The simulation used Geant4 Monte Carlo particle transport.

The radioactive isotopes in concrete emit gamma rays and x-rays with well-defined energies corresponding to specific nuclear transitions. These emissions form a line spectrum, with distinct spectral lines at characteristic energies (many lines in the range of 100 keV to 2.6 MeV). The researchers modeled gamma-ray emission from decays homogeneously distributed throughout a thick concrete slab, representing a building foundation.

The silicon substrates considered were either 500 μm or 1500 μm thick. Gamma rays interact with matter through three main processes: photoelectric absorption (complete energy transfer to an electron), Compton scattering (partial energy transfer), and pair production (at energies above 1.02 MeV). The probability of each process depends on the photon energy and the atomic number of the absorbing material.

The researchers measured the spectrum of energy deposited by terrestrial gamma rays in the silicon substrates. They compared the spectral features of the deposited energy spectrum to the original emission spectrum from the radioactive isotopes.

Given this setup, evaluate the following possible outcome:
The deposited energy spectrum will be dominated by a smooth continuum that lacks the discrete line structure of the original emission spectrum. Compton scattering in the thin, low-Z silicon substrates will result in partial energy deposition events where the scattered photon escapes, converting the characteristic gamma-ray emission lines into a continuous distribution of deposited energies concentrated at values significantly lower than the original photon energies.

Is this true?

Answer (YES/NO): YES